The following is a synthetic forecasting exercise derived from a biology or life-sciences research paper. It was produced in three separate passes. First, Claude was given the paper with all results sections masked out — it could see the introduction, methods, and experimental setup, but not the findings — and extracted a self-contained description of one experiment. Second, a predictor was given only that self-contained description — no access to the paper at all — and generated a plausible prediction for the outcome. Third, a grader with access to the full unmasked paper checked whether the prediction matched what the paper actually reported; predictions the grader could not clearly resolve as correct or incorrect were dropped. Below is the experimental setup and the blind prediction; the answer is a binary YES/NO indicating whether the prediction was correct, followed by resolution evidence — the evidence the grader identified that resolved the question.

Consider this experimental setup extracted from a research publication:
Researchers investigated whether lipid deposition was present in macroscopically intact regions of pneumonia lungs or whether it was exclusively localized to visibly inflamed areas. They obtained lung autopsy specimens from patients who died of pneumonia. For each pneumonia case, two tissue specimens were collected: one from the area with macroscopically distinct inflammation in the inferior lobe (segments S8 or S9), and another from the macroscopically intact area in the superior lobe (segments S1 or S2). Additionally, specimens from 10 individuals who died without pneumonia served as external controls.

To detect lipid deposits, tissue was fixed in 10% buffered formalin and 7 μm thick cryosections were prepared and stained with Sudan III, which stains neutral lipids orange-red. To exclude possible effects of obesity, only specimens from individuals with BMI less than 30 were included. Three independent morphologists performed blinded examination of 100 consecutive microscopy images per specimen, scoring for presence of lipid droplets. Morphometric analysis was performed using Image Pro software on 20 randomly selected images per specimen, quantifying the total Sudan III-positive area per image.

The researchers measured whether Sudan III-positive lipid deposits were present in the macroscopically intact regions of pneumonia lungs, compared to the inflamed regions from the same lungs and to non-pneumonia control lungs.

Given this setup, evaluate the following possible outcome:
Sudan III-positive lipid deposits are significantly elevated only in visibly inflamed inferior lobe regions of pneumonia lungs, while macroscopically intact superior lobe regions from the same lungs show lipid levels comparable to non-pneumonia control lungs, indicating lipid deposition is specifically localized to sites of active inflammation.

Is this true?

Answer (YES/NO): NO